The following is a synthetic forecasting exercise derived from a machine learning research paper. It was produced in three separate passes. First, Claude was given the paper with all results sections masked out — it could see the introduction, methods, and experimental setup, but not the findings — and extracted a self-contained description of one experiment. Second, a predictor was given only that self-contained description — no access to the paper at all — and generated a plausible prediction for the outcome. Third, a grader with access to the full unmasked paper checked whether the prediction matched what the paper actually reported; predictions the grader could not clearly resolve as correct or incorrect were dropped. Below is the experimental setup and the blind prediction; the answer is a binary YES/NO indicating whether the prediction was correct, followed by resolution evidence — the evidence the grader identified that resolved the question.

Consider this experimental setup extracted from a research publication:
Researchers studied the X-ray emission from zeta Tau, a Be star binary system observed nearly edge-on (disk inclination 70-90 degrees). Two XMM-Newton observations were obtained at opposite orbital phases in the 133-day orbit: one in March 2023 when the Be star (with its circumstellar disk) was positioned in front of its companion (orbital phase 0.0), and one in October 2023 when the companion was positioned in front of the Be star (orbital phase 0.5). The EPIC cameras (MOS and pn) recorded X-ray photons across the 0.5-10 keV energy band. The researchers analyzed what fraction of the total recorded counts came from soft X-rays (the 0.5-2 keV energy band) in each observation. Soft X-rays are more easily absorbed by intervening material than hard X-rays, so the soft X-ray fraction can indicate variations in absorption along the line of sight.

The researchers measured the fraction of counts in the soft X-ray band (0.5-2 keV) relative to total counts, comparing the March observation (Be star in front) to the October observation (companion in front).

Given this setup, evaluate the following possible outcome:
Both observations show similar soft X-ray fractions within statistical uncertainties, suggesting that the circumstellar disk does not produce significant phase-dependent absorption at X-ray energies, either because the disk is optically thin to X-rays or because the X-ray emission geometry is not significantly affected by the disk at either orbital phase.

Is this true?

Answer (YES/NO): NO